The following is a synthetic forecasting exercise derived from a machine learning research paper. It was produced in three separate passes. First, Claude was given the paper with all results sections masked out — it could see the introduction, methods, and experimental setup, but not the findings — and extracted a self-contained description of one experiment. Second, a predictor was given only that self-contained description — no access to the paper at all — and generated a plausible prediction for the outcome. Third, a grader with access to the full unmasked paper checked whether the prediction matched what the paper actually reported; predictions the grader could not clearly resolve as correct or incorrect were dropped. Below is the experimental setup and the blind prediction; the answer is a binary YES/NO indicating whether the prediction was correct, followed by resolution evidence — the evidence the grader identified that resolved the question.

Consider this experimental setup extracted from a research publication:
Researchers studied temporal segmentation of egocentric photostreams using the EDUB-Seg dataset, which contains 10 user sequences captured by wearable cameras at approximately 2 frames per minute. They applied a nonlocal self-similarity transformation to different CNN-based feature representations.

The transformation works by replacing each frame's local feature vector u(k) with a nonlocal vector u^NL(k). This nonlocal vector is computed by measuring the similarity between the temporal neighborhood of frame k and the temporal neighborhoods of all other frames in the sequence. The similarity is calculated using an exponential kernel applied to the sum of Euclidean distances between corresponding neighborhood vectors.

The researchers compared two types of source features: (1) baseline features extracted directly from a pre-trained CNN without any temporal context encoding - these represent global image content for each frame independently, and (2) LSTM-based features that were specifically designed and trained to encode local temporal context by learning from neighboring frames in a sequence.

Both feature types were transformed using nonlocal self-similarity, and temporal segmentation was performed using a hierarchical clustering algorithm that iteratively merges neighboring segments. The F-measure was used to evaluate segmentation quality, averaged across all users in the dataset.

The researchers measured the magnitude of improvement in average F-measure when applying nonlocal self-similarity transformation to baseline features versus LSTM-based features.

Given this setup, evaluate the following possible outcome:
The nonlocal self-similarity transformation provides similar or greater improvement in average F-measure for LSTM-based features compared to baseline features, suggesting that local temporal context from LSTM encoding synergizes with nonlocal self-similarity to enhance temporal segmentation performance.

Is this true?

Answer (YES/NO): NO